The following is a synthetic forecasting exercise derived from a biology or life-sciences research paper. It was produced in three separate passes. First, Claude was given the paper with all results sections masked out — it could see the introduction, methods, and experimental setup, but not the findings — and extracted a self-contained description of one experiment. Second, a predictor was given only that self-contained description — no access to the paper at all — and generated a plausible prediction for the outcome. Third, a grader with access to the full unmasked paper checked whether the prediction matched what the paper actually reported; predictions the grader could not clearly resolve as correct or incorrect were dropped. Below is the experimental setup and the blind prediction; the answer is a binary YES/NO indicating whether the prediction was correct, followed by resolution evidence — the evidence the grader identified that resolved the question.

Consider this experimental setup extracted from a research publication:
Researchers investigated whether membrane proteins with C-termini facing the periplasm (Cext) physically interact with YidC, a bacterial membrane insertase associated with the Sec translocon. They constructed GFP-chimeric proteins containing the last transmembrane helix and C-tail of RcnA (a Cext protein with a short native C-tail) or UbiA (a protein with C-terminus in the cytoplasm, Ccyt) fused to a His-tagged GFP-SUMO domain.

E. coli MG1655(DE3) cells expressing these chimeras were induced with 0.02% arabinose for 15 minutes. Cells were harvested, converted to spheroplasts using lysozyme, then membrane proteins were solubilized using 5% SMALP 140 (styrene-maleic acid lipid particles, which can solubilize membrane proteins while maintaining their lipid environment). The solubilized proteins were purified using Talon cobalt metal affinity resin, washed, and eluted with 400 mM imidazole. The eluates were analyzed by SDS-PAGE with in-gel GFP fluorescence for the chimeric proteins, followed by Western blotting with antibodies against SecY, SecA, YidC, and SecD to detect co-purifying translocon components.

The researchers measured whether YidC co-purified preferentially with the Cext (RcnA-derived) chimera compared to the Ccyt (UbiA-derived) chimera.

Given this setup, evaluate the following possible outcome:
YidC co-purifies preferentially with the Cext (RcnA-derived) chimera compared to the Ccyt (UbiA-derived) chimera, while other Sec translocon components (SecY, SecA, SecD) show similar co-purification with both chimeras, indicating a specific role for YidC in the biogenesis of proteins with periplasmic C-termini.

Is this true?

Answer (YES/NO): NO